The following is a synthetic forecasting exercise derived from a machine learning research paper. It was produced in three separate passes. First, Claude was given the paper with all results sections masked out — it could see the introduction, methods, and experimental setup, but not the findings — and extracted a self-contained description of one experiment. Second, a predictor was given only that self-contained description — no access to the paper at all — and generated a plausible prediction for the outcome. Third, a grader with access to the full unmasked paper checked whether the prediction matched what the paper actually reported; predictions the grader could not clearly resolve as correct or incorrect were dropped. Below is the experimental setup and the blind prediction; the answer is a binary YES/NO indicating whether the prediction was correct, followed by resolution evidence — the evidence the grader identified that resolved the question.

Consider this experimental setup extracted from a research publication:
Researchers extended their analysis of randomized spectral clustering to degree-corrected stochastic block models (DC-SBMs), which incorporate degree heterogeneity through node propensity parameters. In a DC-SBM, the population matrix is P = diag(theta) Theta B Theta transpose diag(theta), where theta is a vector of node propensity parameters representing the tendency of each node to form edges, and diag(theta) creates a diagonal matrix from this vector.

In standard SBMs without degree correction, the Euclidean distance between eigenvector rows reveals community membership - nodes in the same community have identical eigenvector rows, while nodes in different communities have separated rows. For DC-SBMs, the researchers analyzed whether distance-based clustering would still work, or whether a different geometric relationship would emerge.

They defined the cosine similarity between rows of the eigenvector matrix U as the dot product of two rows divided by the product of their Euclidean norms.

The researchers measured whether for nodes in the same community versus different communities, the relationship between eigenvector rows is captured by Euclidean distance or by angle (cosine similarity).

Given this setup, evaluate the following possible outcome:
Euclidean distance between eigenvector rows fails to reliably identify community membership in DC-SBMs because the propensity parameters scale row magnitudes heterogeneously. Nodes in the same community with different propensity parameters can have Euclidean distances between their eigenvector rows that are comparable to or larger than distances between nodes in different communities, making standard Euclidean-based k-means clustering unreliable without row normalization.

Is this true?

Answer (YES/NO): YES